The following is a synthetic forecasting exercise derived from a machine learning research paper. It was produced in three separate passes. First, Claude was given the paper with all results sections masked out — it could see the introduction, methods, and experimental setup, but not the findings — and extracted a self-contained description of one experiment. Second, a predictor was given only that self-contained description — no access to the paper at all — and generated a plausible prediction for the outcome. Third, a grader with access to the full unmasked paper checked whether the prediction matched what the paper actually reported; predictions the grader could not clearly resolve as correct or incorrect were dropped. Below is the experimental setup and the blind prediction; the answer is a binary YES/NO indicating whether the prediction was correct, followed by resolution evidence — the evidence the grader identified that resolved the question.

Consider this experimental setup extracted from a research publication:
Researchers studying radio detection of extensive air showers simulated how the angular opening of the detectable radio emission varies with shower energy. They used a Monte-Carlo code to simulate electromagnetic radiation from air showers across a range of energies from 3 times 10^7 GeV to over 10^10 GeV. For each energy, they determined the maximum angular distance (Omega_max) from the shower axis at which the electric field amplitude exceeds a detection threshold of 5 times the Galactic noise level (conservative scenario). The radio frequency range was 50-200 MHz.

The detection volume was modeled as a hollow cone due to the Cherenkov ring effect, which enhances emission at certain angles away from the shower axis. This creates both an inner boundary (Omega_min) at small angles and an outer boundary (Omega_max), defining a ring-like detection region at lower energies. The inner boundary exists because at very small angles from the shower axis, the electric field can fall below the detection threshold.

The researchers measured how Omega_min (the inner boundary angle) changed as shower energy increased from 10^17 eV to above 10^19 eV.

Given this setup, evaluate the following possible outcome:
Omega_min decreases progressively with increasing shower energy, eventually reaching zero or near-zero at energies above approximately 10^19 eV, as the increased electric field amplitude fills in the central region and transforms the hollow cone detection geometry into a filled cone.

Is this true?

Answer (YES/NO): YES